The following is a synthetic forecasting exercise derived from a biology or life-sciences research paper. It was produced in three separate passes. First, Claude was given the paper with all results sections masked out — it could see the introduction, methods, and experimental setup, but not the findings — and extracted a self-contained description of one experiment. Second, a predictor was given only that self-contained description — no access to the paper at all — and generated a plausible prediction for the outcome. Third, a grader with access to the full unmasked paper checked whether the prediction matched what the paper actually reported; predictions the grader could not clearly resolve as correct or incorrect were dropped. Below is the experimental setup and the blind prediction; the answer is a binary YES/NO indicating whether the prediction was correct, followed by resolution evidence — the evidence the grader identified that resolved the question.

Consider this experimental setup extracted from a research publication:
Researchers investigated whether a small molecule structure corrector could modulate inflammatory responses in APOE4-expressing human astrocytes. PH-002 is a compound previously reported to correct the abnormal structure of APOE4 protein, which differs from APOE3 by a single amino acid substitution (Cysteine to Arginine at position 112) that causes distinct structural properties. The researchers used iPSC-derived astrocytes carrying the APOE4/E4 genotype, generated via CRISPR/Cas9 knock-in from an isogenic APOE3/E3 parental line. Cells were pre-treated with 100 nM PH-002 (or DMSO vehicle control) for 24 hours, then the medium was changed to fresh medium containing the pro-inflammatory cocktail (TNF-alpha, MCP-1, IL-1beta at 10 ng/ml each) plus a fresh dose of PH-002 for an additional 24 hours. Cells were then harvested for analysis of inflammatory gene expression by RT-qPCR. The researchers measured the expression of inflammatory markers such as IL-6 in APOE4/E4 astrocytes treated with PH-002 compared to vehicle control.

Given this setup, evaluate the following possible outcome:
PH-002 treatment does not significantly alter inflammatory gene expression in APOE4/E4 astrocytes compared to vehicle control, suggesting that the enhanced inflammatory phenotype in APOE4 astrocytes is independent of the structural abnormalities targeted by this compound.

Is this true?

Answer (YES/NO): NO